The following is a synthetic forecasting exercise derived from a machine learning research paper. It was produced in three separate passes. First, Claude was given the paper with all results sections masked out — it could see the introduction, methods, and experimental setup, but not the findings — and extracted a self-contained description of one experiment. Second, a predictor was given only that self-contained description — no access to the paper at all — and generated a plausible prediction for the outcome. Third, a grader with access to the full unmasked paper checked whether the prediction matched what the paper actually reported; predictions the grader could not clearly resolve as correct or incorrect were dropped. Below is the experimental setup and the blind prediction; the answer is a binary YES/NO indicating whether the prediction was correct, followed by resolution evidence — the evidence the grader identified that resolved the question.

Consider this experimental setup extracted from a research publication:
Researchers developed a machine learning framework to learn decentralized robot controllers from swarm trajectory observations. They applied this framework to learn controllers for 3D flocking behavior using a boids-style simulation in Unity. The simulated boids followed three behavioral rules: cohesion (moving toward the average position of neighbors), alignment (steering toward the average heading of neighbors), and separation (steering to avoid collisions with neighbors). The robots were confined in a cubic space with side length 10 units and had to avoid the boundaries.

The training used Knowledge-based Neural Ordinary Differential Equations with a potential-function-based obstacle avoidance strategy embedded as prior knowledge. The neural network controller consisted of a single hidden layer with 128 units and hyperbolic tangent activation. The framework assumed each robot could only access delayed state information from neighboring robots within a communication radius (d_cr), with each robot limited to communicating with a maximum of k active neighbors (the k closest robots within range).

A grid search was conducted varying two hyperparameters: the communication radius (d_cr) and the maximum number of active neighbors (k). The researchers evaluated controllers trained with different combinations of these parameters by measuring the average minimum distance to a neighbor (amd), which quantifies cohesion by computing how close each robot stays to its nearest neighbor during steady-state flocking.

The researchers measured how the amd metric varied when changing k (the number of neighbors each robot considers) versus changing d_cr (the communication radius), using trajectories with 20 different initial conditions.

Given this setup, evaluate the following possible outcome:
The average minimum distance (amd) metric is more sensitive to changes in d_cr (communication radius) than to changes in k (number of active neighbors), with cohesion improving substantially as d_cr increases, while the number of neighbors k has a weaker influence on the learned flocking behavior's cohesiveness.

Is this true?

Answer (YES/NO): NO